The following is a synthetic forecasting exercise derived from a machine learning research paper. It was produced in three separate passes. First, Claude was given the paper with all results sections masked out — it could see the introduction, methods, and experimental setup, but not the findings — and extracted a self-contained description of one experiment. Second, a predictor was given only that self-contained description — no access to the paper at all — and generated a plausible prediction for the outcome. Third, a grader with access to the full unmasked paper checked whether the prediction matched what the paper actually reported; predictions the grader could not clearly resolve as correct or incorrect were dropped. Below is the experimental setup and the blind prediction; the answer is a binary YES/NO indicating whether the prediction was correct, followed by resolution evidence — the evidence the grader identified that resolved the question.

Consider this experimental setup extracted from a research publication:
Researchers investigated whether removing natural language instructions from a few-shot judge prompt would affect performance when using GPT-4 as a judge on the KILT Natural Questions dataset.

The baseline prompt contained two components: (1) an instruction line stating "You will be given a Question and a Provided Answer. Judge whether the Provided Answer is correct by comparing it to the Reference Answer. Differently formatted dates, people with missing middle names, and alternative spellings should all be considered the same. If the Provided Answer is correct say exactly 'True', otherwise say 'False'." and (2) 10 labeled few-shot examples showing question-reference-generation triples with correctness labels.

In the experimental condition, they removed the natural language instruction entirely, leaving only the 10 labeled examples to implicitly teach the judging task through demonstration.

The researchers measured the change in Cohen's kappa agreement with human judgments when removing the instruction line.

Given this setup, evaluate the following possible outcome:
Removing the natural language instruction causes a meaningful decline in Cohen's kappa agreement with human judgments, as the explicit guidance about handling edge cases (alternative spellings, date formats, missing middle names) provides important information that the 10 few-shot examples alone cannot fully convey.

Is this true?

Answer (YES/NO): YES